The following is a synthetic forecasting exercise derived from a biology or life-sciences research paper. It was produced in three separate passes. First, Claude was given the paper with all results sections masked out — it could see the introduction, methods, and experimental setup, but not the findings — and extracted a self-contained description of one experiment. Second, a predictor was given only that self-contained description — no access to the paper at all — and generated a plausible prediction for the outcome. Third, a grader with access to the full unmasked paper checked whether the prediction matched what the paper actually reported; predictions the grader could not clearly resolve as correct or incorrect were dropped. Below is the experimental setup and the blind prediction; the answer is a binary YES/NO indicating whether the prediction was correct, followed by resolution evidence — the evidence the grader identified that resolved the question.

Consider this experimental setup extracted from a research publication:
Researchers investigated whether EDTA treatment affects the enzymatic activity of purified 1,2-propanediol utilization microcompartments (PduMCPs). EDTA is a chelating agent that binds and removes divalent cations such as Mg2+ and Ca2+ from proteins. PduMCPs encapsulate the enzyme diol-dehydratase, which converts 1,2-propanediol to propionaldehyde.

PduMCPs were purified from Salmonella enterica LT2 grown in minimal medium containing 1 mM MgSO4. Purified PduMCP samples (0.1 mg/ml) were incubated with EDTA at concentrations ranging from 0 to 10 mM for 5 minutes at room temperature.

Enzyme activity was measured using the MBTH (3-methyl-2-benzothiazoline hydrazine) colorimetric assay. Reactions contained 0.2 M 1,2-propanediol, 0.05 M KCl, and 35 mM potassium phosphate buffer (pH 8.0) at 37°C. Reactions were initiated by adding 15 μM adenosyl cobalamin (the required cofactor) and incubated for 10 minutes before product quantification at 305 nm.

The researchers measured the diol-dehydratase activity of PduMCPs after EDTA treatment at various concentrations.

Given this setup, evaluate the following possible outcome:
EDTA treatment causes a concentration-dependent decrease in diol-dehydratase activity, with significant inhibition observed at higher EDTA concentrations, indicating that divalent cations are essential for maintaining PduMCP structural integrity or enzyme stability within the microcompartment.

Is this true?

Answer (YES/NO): NO